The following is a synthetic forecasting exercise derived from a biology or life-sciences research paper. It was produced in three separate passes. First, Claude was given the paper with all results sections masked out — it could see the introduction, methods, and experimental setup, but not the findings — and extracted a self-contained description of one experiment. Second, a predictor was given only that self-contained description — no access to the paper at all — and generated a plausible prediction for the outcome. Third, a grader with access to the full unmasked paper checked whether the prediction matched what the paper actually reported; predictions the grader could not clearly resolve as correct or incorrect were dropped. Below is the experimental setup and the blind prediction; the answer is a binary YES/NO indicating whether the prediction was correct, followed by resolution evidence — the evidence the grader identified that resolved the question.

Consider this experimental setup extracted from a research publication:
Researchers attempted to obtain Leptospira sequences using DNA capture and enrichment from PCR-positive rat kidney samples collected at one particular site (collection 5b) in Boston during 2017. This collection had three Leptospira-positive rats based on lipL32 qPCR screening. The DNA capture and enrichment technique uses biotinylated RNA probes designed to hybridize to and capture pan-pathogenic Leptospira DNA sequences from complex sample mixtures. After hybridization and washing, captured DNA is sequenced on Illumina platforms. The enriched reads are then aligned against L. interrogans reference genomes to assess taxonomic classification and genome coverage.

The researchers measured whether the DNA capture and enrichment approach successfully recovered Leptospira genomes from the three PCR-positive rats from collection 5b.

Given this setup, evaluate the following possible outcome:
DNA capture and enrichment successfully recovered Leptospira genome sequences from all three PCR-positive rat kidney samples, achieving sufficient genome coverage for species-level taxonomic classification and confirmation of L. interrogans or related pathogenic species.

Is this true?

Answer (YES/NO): NO